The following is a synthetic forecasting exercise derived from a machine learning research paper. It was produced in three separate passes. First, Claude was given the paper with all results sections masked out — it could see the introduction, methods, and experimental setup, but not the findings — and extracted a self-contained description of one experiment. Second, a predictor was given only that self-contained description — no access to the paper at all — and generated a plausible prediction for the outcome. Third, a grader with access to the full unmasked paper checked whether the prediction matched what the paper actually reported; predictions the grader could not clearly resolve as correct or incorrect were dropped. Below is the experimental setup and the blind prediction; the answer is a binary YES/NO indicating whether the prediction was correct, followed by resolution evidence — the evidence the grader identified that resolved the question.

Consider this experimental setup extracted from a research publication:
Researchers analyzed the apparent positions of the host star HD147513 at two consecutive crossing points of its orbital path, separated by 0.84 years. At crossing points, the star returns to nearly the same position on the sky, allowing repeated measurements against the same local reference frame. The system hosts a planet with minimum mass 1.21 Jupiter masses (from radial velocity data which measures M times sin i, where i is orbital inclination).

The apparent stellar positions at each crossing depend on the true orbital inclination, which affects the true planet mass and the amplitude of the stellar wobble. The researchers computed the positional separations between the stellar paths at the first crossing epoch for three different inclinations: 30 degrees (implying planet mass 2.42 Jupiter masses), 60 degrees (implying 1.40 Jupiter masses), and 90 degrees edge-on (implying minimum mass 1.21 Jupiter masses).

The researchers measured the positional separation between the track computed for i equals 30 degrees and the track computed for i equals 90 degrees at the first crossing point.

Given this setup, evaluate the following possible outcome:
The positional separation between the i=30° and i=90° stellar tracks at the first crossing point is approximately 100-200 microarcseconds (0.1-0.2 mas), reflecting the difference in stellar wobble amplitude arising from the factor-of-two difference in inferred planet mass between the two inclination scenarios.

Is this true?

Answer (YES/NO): NO